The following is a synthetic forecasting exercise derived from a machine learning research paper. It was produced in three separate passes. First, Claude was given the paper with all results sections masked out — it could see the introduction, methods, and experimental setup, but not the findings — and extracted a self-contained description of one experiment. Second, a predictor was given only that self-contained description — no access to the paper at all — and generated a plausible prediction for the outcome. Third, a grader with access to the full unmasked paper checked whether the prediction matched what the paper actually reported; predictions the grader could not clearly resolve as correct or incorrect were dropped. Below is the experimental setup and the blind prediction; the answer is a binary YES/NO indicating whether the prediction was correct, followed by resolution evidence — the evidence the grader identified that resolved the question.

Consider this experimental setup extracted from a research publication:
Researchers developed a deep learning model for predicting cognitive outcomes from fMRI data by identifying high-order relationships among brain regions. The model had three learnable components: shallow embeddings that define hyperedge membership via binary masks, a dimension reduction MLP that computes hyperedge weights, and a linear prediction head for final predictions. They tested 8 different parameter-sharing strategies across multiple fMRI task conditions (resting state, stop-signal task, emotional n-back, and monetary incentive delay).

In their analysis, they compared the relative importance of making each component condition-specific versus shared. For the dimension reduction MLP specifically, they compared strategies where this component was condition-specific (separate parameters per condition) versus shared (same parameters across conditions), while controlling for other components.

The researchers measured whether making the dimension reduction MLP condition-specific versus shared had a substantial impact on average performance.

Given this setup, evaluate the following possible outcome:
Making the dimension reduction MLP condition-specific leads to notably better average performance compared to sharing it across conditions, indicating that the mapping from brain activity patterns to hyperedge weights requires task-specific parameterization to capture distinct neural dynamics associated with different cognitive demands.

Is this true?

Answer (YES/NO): NO